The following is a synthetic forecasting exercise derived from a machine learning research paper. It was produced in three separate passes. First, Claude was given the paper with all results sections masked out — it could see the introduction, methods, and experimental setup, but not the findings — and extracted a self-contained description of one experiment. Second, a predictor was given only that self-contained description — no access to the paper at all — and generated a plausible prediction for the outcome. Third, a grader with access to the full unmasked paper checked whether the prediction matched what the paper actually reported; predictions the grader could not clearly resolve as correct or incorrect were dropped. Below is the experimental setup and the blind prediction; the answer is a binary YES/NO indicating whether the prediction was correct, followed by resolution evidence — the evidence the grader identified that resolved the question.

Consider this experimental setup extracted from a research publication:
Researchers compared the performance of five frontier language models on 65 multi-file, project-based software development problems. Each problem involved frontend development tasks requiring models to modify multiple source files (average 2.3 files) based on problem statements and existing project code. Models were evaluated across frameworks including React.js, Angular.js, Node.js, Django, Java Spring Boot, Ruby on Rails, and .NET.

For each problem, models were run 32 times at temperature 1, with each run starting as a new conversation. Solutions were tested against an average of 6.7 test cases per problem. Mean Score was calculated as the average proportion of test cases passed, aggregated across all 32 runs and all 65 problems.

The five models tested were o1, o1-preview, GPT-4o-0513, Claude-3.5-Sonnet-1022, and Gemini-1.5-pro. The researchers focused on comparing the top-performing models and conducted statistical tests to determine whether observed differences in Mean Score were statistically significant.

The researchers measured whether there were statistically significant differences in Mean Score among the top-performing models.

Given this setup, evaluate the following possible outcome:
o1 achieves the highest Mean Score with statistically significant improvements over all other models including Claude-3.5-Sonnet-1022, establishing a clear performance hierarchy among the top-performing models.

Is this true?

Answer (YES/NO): NO